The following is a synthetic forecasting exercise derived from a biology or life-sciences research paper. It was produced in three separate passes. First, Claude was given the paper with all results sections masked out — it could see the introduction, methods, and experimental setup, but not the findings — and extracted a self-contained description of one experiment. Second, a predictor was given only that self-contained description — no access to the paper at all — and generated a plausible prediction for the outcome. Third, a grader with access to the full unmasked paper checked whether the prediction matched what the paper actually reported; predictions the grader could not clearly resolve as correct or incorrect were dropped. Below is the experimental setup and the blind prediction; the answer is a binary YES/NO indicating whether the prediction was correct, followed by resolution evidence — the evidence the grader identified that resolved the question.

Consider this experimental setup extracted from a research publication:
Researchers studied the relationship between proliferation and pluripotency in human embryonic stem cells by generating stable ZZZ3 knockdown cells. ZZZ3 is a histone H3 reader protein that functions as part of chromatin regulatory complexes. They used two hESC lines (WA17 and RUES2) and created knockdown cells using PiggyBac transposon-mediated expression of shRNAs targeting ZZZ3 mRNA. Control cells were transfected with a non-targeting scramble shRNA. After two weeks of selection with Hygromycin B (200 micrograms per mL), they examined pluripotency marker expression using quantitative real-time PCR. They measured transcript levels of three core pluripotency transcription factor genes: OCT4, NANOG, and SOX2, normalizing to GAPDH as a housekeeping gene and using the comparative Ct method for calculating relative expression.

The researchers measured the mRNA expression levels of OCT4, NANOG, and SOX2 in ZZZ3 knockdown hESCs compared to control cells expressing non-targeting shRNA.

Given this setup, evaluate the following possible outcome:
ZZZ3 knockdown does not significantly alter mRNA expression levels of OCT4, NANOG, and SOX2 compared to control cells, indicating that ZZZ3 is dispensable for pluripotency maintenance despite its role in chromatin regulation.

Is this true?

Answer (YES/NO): YES